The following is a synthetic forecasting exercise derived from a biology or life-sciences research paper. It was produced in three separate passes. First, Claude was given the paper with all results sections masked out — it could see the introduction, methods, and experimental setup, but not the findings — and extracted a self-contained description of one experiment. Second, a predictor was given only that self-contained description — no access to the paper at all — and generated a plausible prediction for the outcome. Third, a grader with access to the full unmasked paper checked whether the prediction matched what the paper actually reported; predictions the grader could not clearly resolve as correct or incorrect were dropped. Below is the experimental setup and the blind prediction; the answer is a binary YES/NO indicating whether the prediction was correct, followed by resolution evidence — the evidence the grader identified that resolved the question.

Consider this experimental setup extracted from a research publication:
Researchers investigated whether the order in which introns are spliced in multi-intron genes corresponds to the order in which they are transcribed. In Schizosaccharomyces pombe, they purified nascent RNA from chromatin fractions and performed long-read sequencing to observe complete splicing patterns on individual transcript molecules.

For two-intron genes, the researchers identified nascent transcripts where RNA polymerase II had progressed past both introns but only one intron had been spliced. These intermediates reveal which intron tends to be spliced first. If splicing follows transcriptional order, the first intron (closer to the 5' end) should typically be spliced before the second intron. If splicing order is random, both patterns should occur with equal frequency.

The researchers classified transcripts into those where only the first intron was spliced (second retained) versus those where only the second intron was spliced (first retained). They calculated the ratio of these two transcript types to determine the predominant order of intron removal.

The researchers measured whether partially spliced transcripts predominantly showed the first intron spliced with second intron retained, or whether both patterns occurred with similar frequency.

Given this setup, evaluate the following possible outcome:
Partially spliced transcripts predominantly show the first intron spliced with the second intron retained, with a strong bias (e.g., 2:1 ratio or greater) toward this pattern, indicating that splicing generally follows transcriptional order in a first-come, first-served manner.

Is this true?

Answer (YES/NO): NO